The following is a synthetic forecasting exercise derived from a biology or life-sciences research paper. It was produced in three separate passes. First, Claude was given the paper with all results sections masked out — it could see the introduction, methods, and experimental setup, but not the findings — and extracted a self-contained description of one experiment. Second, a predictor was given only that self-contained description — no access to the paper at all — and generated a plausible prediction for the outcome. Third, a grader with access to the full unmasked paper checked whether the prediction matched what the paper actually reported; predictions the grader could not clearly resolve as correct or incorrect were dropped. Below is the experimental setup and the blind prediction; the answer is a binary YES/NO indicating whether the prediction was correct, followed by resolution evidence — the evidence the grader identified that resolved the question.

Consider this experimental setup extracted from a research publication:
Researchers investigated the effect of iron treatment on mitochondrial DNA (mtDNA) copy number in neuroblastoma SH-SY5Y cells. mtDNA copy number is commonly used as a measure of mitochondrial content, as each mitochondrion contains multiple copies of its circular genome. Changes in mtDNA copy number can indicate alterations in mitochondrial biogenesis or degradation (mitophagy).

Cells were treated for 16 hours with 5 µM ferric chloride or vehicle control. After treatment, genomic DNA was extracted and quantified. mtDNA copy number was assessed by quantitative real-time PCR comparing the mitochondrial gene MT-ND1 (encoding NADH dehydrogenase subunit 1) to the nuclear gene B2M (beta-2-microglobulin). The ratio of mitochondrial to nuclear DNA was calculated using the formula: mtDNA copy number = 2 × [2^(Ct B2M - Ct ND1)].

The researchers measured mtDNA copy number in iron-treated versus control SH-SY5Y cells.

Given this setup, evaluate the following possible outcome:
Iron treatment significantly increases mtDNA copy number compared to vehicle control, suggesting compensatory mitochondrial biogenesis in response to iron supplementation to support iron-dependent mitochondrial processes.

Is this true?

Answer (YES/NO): NO